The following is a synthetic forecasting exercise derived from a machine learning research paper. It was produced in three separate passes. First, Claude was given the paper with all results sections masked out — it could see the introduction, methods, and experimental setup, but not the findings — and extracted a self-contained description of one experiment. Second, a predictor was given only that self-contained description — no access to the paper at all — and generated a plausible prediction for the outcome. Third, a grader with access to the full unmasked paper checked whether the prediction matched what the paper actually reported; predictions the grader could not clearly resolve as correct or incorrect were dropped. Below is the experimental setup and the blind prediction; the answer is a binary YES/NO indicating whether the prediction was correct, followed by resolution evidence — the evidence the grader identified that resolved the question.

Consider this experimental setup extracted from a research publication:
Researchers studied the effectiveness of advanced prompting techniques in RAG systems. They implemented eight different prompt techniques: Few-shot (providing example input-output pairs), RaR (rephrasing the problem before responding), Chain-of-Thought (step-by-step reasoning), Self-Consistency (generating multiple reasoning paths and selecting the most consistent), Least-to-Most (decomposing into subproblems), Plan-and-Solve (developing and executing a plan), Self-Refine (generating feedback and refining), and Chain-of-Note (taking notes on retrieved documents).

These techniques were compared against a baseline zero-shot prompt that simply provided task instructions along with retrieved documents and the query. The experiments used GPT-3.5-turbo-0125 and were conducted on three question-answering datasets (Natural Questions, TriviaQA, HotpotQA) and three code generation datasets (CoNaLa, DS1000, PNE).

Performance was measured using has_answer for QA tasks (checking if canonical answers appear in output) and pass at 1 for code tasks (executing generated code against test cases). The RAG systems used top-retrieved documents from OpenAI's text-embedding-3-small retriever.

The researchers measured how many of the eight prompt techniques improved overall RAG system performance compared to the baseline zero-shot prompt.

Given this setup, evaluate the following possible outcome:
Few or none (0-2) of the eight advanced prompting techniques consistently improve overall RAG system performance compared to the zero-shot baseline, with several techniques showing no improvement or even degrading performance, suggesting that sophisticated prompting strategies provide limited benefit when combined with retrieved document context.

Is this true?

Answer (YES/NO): YES